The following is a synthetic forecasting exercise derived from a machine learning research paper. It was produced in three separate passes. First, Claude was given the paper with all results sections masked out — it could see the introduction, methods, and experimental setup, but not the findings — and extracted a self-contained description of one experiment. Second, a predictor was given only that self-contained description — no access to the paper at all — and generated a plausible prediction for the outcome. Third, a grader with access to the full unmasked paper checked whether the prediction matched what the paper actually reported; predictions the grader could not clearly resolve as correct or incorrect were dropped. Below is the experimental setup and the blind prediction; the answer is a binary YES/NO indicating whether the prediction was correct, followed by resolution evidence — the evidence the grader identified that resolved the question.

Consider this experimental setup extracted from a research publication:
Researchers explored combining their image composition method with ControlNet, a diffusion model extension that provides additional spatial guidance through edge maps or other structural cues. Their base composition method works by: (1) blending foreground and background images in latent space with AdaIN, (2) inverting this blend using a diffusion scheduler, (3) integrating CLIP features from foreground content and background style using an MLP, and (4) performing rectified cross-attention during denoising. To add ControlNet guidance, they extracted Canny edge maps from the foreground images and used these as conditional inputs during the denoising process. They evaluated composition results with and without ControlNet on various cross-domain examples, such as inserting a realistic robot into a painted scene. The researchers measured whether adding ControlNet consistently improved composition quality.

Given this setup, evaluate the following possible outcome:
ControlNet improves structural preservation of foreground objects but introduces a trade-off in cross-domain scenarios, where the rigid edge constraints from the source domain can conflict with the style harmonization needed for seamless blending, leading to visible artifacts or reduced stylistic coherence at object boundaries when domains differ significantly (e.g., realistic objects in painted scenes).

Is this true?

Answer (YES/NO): YES